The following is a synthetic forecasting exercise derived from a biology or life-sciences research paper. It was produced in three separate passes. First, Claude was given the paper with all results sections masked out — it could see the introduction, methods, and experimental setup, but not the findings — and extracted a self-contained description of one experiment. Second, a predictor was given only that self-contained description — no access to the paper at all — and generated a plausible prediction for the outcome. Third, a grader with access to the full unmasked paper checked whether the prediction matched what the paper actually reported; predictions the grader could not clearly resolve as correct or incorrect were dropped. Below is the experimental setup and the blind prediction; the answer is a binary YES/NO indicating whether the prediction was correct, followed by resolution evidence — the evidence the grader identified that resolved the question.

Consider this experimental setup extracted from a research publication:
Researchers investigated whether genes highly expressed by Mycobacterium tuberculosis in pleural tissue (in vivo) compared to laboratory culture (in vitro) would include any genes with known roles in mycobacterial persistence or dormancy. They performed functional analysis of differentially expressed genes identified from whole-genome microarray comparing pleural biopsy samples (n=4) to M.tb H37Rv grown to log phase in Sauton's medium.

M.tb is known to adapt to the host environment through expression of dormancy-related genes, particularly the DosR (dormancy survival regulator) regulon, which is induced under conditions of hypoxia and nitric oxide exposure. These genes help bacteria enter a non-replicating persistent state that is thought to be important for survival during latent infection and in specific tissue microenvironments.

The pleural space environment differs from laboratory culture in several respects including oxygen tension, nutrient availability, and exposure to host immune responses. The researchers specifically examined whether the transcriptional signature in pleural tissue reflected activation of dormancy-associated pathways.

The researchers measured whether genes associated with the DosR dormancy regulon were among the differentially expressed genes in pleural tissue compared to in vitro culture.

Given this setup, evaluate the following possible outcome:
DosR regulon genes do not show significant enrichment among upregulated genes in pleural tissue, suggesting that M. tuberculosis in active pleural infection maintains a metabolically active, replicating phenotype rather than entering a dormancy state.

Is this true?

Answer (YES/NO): YES